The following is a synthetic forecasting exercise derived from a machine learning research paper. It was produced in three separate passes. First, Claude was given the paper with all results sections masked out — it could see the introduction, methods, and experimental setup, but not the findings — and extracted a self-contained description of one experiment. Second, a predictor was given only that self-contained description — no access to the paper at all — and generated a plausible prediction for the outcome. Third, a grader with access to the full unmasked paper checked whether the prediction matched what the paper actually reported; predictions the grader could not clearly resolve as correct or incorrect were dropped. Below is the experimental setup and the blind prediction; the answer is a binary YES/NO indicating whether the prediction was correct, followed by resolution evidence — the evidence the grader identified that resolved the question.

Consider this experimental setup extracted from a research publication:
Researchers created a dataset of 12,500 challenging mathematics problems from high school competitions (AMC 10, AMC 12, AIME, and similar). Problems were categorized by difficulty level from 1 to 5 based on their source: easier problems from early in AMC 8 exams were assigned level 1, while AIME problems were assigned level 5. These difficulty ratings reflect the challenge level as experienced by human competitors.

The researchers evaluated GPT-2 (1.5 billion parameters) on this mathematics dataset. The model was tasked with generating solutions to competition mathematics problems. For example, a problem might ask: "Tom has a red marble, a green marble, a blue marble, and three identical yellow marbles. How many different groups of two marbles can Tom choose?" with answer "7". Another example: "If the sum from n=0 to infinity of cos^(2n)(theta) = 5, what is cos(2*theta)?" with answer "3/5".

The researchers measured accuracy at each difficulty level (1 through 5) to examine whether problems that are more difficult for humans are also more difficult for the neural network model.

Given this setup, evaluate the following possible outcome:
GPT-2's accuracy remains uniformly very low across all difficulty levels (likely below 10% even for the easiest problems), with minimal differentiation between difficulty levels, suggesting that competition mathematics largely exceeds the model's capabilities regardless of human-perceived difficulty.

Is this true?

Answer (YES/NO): NO